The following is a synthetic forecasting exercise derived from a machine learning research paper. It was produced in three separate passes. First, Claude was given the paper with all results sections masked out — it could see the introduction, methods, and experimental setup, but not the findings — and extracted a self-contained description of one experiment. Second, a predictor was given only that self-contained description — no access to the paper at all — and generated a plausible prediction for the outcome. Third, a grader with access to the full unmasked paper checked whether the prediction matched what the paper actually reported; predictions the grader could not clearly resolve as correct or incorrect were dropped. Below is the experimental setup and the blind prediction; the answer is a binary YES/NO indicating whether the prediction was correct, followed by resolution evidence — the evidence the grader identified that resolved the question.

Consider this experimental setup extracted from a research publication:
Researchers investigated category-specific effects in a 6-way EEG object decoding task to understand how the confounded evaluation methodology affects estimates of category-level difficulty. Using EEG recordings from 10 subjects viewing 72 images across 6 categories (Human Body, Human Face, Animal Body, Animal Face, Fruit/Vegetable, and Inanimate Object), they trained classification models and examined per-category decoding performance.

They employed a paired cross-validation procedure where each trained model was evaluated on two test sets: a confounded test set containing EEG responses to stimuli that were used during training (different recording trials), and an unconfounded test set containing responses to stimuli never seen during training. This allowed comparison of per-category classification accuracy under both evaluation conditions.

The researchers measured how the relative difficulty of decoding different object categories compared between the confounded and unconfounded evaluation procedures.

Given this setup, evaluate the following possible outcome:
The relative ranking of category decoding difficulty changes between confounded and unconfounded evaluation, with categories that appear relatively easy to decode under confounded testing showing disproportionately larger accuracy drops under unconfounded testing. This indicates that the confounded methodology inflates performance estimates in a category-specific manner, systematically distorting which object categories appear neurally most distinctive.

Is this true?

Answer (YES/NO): NO